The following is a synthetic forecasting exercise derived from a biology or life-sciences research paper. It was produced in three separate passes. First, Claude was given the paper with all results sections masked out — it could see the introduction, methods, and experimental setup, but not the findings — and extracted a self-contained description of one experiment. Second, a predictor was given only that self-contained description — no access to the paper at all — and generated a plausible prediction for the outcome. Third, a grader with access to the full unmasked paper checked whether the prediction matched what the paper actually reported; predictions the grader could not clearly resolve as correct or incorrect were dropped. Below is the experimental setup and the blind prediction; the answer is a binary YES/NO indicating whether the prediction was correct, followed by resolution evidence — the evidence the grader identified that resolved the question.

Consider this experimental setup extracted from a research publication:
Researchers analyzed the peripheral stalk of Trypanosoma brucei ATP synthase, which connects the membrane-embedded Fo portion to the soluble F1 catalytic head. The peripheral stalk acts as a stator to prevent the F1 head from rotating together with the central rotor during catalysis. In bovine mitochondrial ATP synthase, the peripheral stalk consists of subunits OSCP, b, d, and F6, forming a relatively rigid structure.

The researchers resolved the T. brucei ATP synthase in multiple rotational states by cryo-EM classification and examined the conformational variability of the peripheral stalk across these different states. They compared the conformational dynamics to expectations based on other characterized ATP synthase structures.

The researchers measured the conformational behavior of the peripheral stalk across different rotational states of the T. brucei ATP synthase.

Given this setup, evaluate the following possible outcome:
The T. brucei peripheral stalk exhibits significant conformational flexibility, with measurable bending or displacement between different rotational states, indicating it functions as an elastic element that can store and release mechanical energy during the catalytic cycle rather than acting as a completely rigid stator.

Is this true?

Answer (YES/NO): YES